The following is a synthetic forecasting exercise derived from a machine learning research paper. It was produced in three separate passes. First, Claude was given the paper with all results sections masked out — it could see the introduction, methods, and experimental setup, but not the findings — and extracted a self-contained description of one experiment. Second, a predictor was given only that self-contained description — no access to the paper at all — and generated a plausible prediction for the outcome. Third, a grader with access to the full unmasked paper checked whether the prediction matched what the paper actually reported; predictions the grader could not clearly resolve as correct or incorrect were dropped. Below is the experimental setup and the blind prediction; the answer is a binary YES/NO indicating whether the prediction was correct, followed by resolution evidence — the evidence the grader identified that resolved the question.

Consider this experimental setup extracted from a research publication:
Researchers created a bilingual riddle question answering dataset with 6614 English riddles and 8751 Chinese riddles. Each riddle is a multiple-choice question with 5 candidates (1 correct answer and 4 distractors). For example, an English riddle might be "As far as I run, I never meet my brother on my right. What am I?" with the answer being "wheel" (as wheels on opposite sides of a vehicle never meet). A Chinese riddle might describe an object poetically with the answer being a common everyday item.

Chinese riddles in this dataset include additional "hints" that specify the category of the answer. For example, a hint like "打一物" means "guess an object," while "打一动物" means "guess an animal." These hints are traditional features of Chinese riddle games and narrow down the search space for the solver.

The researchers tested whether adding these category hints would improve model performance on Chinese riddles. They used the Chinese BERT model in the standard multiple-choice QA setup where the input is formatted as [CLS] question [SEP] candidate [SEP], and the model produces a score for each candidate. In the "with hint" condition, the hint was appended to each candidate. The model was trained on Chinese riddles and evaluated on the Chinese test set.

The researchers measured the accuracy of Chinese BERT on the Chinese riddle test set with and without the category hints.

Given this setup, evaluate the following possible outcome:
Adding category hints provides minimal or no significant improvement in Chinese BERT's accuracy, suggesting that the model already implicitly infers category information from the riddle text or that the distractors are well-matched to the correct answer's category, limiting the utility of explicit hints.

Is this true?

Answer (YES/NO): YES